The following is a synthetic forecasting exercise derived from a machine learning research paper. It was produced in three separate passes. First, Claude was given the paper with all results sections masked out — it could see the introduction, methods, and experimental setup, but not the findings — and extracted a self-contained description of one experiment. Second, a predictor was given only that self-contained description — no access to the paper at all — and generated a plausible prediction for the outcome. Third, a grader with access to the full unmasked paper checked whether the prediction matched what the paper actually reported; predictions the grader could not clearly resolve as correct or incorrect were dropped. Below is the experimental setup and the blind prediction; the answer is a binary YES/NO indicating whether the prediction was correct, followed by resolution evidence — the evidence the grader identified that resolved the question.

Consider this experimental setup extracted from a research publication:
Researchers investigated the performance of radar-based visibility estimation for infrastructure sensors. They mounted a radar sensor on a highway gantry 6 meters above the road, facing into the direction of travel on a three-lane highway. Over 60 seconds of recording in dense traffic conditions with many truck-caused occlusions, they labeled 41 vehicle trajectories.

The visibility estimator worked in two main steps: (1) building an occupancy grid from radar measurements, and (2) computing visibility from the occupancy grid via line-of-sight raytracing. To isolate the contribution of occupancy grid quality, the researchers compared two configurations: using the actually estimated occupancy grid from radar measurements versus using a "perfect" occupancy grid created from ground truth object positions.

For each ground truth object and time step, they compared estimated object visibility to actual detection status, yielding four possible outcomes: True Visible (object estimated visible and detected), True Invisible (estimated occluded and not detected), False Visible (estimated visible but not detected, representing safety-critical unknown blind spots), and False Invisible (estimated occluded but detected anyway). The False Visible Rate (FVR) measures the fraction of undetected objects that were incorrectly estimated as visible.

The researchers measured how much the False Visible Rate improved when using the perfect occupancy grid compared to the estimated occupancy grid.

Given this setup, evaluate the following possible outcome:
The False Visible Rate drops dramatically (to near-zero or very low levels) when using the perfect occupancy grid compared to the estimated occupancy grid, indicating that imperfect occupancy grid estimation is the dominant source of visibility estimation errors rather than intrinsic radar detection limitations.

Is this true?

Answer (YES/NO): NO